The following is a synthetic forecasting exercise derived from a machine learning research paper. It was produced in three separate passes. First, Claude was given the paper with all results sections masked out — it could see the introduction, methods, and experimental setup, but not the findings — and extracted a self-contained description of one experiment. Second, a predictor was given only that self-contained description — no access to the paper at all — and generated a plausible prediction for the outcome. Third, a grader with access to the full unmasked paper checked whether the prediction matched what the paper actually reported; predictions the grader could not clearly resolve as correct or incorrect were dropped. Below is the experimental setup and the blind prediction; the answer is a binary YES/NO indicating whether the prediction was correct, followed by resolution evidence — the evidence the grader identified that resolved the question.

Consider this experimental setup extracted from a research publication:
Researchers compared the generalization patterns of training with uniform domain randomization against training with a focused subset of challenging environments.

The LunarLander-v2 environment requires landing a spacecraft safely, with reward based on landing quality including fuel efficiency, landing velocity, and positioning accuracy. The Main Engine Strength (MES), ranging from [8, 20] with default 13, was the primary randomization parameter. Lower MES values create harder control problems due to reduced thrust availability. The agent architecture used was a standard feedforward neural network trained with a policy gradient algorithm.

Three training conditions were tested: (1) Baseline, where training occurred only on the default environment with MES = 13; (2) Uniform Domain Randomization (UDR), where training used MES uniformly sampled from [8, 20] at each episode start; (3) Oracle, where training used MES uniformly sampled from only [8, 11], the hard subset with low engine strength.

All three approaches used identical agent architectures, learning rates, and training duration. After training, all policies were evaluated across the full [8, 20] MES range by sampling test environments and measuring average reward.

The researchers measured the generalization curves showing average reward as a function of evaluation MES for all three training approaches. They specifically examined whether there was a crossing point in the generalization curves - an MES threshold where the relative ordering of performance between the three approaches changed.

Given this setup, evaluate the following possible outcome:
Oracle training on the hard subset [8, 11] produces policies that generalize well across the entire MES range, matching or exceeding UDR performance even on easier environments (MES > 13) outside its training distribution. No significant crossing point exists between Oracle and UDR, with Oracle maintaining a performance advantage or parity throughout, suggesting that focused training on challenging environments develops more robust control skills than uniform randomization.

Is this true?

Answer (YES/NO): YES